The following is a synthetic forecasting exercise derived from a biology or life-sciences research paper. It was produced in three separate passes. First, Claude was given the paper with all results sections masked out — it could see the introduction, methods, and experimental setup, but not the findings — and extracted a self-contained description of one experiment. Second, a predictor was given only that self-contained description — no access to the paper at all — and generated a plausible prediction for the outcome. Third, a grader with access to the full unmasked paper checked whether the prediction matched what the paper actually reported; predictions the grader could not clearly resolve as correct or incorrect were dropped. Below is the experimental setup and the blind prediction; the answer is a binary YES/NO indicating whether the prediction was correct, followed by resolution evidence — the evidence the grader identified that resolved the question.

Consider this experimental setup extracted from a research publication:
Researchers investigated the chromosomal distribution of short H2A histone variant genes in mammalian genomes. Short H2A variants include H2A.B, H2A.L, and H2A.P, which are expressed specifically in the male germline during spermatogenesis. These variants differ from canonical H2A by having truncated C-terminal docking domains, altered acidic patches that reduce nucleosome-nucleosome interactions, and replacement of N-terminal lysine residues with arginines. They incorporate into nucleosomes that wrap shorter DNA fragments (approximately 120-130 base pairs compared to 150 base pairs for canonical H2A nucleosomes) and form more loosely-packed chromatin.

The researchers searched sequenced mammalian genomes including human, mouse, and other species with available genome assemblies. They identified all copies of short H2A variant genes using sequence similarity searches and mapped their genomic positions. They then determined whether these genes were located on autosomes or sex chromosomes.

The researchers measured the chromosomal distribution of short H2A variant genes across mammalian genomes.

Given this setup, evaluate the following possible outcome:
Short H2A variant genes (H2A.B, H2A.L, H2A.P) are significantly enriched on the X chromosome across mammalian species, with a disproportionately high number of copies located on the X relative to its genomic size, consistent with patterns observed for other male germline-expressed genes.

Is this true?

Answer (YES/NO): YES